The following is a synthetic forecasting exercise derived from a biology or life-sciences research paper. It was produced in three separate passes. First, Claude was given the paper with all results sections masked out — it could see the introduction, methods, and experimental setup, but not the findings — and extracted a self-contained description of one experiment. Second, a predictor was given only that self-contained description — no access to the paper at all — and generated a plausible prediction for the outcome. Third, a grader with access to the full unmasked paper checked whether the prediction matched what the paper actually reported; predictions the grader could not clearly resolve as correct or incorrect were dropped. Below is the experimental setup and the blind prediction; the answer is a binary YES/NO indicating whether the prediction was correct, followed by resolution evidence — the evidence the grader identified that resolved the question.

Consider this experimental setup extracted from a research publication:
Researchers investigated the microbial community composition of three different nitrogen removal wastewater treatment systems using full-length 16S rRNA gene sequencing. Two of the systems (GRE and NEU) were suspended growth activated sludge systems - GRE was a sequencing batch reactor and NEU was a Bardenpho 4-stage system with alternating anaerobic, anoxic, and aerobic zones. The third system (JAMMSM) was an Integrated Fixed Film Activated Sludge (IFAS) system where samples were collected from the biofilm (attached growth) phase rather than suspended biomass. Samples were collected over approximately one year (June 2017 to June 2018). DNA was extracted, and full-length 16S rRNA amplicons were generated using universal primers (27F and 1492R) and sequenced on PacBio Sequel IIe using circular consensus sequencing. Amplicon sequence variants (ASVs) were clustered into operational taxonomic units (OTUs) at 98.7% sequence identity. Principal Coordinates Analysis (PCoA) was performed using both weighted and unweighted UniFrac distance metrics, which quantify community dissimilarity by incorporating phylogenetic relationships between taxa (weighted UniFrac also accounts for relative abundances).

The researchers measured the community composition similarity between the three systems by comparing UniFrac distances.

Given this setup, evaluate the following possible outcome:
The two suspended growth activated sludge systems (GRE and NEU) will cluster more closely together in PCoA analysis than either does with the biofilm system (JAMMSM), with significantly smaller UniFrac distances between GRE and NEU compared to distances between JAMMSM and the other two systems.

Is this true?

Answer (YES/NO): YES